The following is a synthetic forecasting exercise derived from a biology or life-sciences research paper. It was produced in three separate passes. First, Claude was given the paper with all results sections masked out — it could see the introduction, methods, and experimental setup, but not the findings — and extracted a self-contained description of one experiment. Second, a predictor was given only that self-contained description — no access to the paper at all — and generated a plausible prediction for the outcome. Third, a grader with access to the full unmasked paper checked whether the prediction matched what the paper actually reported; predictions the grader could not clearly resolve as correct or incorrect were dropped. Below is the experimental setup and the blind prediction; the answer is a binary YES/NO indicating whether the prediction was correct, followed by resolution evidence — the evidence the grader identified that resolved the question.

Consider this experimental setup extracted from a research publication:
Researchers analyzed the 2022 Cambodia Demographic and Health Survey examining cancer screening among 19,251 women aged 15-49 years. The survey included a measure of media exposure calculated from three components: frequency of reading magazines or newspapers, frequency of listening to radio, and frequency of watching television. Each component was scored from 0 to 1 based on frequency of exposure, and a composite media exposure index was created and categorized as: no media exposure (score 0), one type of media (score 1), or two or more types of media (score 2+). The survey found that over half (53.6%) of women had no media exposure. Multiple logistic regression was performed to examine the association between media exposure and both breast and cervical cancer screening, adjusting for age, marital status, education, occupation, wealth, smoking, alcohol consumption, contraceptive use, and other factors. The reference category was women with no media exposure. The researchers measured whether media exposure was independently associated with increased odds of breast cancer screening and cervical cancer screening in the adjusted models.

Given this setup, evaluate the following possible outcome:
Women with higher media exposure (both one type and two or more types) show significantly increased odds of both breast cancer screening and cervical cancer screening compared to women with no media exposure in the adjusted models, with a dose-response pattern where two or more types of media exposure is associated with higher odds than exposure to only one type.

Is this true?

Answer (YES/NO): NO